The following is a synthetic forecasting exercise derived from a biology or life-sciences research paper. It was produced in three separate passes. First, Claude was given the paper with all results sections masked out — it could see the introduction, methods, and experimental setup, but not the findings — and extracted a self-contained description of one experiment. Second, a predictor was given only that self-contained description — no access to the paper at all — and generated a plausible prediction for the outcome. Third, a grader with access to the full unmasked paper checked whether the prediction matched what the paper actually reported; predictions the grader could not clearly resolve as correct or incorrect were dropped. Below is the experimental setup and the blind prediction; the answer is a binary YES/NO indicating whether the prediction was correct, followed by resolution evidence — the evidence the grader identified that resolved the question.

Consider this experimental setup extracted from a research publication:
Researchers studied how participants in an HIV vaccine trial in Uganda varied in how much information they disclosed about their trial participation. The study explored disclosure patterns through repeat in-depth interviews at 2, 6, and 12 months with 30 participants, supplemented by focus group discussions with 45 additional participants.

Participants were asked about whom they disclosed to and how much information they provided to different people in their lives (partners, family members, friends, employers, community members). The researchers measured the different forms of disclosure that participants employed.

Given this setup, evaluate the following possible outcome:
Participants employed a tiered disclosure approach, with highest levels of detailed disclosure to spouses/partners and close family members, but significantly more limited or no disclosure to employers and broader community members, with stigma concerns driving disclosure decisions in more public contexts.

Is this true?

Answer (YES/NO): NO